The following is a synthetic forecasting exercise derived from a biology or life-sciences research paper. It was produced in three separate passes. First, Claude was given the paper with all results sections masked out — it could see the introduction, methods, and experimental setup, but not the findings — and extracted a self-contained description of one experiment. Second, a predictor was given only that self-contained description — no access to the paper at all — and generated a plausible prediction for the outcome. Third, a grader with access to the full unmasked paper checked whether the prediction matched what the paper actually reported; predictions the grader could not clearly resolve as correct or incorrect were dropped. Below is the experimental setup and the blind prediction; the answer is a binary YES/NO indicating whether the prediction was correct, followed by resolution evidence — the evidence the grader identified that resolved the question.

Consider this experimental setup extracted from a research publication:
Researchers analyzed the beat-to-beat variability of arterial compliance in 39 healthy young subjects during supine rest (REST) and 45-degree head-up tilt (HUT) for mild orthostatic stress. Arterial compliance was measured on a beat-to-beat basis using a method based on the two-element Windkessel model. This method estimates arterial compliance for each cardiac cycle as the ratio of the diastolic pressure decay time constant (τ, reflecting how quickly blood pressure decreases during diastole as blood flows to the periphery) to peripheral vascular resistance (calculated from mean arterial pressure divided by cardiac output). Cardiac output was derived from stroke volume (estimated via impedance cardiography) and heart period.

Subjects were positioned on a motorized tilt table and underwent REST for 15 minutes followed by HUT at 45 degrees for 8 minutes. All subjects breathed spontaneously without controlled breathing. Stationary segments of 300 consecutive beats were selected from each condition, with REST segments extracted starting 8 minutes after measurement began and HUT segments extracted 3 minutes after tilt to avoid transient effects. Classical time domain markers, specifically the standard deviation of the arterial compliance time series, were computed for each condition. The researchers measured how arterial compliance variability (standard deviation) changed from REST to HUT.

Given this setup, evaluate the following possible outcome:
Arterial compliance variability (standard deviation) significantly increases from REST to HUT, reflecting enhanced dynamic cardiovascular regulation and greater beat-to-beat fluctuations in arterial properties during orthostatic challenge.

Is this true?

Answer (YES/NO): NO